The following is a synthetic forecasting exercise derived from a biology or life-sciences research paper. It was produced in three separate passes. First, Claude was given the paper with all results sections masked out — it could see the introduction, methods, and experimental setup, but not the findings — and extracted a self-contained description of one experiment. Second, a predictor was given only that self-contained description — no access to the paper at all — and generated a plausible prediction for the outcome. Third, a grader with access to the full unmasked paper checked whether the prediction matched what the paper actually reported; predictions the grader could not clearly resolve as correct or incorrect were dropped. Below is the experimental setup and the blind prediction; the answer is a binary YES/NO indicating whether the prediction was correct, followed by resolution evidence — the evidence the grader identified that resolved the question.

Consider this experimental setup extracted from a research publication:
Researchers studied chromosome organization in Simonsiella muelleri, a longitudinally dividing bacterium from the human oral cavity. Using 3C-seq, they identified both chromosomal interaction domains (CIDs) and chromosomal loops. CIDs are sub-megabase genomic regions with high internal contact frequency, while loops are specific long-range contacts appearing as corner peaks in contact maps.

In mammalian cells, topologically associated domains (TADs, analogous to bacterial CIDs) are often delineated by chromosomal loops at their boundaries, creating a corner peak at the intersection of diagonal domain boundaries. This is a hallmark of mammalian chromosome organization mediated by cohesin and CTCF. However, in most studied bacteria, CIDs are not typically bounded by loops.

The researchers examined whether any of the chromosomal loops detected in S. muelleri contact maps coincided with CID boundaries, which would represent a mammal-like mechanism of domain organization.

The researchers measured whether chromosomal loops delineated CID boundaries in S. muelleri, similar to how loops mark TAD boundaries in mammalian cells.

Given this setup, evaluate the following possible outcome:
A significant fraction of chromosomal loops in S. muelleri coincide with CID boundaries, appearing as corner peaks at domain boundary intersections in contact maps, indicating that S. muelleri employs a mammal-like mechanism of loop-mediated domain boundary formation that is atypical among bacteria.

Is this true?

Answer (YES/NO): YES